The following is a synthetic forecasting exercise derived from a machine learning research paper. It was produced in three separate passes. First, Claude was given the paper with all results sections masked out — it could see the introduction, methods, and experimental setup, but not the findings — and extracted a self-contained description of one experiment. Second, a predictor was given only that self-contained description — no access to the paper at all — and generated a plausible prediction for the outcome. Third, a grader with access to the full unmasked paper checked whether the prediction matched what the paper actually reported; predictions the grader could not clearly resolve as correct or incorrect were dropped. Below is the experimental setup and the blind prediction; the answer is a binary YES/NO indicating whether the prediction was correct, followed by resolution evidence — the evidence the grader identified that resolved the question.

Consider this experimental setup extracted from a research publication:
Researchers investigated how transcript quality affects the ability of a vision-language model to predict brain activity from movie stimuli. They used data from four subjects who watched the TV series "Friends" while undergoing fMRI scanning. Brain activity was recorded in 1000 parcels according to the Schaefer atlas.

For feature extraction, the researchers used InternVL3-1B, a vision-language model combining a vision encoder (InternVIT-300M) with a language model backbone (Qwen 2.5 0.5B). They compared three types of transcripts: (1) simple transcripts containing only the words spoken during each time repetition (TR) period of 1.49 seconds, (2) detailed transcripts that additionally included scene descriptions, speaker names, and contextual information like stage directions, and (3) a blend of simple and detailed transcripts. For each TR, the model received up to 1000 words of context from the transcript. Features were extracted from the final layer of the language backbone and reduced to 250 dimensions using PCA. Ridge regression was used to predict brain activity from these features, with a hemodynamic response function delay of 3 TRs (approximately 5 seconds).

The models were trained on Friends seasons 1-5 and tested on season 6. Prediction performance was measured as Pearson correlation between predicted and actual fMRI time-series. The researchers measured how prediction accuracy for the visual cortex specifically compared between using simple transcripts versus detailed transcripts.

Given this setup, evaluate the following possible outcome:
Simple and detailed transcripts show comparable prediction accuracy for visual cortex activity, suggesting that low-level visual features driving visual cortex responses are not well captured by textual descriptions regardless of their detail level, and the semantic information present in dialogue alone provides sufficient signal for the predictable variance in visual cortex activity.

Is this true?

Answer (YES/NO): NO